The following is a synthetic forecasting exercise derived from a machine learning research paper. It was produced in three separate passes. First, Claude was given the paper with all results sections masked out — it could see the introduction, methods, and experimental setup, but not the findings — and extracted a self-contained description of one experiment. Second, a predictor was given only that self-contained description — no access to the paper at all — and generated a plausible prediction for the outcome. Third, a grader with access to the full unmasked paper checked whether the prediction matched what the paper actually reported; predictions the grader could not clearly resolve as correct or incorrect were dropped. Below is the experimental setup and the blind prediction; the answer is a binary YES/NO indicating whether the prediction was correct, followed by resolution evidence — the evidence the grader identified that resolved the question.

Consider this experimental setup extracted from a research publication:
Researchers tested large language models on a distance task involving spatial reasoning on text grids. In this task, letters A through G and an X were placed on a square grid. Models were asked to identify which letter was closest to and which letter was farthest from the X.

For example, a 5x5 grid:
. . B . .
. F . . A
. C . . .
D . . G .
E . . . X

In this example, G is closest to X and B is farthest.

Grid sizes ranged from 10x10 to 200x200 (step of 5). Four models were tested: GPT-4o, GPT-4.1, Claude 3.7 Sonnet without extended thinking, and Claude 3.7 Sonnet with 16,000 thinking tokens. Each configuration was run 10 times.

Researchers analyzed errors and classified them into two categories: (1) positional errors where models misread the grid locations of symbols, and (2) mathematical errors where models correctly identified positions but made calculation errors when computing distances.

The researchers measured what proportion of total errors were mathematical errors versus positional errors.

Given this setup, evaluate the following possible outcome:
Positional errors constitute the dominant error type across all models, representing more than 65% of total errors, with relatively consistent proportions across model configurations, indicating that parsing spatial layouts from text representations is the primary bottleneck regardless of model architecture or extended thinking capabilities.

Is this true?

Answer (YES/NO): NO